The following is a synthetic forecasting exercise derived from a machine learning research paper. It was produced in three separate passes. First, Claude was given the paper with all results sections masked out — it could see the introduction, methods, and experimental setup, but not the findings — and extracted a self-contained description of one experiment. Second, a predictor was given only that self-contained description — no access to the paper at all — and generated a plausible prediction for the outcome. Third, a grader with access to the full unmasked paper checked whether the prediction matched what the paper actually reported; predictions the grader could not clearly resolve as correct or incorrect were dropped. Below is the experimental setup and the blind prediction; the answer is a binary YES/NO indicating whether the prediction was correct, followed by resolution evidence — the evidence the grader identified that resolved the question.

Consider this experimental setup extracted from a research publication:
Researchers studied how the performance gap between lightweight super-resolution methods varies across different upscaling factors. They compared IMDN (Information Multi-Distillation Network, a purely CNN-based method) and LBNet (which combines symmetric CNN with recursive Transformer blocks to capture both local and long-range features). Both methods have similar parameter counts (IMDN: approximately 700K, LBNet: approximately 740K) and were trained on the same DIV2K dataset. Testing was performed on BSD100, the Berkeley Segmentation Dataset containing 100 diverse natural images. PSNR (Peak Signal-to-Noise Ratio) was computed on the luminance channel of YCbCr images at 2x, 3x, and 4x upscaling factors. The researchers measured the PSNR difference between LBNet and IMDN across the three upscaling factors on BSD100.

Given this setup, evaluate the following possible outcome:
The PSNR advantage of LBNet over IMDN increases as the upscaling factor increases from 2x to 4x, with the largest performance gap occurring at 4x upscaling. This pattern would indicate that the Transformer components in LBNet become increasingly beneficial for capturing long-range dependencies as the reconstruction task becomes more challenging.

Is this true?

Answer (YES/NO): NO